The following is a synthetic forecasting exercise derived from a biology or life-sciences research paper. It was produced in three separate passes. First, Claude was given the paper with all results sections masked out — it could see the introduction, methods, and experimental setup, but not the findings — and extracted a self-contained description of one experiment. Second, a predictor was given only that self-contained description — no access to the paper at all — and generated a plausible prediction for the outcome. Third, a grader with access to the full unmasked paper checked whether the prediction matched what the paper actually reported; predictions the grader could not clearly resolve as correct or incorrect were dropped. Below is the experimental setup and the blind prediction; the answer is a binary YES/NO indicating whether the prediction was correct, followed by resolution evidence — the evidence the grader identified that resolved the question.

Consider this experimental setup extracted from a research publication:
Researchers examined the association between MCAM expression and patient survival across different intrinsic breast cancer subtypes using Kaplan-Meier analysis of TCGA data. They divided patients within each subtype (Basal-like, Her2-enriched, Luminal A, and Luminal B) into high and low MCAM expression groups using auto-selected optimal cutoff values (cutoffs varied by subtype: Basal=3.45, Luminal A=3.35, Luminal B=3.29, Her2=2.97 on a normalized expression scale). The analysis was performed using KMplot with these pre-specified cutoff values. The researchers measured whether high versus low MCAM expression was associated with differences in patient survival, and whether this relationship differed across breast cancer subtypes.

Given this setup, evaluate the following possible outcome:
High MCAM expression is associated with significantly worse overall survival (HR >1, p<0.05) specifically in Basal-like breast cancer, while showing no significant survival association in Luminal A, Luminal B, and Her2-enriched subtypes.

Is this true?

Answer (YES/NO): NO